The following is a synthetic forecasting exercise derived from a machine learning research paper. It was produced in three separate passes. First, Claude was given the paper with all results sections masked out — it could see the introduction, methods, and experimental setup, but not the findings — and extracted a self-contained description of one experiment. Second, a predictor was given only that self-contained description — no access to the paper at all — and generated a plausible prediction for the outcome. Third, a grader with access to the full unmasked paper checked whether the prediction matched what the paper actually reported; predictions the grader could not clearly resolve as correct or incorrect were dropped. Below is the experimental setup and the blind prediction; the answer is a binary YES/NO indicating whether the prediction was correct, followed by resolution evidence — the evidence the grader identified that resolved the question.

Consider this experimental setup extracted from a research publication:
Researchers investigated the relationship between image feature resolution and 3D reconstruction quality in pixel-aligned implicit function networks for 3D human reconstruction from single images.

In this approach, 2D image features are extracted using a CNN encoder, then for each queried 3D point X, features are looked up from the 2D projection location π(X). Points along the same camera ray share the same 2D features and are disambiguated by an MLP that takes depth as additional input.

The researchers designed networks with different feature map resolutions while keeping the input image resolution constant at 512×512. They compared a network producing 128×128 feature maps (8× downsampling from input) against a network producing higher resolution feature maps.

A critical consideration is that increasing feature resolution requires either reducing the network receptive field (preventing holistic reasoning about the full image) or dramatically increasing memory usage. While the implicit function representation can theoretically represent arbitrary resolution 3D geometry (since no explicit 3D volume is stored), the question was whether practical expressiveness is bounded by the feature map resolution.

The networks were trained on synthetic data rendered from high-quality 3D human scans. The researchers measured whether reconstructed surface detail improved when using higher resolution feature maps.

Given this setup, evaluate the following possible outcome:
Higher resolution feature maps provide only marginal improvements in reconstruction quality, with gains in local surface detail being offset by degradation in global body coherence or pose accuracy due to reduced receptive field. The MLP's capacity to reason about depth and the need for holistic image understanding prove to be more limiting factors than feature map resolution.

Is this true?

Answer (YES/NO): NO